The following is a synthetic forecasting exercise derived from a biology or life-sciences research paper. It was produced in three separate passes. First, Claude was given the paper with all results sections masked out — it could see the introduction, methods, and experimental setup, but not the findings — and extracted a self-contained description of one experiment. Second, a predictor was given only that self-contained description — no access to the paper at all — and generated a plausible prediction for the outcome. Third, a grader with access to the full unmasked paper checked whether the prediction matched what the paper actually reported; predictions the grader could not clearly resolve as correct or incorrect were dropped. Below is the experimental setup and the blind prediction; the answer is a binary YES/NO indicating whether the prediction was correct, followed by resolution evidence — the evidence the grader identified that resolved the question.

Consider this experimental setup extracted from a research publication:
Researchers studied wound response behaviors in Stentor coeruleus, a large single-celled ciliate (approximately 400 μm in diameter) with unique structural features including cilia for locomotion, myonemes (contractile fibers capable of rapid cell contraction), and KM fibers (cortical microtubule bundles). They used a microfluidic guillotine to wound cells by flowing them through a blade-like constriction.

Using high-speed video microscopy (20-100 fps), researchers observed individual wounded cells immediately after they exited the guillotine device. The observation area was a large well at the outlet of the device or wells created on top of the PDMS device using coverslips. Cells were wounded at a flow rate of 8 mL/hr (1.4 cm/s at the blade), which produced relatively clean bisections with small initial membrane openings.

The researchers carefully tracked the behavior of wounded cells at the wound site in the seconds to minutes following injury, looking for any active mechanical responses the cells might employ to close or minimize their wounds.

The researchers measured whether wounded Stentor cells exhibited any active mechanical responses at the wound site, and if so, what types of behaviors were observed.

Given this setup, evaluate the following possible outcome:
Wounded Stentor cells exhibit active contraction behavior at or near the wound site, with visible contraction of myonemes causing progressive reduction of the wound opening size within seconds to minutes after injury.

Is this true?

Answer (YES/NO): NO